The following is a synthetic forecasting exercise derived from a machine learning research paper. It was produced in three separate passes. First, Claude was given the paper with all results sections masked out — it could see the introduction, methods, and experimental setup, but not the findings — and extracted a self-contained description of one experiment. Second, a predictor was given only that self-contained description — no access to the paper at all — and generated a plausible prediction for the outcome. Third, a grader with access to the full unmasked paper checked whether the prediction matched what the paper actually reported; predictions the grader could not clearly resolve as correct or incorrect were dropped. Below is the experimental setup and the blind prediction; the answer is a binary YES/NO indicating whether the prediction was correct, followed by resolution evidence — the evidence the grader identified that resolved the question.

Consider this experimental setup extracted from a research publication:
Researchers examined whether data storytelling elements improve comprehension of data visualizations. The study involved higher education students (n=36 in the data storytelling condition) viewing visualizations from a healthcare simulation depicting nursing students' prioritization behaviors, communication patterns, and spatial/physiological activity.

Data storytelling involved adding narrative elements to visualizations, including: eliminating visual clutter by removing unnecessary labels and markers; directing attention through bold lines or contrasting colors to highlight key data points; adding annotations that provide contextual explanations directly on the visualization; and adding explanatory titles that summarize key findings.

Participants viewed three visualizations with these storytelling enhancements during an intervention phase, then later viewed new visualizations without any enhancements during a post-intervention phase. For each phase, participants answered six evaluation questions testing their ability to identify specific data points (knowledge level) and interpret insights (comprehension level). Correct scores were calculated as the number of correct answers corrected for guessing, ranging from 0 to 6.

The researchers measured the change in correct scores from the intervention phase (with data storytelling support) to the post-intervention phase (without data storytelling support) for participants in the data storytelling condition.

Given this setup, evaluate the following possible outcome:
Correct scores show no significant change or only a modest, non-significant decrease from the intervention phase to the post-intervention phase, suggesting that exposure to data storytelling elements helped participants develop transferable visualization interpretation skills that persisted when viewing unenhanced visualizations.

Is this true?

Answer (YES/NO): YES